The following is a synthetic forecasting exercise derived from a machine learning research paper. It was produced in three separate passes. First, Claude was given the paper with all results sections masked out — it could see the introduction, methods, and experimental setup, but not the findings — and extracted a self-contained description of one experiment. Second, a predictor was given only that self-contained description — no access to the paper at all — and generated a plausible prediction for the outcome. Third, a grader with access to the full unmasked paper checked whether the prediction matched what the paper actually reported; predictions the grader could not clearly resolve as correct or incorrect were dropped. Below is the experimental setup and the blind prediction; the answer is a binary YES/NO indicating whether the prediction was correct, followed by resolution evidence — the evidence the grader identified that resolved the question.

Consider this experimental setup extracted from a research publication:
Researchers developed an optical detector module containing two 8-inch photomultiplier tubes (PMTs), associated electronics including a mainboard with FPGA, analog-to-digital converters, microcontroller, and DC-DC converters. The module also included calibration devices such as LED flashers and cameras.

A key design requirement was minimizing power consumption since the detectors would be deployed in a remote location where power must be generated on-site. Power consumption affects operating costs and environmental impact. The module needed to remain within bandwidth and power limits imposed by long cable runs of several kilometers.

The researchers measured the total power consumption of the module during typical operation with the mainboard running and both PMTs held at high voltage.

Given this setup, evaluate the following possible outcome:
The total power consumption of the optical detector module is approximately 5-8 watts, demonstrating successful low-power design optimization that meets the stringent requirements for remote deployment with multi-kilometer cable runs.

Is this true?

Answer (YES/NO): NO